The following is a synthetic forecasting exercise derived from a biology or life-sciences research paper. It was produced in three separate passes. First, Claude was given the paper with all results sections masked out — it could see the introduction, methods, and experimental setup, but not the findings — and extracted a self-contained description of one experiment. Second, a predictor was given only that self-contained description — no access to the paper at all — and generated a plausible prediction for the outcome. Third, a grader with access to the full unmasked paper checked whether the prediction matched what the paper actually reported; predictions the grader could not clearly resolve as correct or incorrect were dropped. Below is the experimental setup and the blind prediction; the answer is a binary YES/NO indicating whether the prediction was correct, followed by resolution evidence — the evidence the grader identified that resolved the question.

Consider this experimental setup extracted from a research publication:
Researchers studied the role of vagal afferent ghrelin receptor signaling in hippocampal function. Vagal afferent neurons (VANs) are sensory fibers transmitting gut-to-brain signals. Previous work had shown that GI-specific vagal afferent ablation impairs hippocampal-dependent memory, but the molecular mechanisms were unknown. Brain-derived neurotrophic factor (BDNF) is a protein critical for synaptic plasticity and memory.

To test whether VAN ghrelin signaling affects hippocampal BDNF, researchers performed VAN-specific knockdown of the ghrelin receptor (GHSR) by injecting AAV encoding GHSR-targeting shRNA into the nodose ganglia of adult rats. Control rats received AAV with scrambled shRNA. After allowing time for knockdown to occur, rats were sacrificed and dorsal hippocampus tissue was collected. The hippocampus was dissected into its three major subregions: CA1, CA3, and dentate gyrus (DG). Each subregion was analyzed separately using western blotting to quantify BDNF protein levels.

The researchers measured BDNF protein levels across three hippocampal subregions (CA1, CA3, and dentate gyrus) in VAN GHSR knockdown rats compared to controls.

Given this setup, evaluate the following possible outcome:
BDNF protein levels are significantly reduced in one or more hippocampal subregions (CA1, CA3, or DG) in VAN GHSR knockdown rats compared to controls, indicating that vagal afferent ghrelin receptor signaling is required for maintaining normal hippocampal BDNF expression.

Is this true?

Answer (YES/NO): YES